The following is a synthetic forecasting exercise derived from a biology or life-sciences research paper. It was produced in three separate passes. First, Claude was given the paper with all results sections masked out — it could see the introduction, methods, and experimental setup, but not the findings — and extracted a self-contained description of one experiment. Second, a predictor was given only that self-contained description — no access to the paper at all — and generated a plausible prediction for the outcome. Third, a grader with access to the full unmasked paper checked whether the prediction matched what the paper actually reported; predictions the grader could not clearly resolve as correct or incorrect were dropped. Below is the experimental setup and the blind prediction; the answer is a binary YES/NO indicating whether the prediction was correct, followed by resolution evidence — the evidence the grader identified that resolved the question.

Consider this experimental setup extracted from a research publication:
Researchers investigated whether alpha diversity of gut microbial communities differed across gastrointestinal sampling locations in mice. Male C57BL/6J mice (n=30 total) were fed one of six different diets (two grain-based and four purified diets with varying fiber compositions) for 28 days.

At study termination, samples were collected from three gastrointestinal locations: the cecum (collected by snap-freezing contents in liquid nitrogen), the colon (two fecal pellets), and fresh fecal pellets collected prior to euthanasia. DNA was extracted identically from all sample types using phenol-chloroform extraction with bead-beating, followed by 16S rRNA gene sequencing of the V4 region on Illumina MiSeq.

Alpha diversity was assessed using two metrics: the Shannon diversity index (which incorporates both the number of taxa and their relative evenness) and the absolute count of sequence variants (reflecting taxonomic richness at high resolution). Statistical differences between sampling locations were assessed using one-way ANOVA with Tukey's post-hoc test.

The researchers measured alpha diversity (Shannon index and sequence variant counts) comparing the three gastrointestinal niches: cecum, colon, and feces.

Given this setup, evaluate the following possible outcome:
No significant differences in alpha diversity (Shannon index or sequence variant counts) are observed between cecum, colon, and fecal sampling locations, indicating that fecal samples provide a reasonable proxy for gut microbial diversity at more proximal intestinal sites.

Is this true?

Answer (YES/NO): NO